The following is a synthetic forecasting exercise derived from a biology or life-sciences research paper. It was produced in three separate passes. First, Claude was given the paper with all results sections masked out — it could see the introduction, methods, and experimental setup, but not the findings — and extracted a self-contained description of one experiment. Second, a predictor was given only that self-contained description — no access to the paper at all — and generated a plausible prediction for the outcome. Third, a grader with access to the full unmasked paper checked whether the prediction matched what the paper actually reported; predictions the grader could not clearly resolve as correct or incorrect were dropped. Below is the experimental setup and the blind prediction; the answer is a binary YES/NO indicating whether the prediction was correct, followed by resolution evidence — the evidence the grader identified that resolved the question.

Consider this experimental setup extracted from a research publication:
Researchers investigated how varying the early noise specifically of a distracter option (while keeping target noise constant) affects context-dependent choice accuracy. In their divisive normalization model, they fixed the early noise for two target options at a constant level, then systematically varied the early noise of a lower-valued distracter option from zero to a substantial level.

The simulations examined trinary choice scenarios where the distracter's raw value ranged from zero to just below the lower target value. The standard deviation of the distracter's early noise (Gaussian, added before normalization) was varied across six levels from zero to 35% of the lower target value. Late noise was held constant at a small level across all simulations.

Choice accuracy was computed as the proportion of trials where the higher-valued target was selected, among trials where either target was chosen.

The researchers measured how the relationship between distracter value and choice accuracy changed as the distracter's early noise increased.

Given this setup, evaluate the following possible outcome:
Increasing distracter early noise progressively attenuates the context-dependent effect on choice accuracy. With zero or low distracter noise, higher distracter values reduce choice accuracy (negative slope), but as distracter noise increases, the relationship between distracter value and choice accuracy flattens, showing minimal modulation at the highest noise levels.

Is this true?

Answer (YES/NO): NO